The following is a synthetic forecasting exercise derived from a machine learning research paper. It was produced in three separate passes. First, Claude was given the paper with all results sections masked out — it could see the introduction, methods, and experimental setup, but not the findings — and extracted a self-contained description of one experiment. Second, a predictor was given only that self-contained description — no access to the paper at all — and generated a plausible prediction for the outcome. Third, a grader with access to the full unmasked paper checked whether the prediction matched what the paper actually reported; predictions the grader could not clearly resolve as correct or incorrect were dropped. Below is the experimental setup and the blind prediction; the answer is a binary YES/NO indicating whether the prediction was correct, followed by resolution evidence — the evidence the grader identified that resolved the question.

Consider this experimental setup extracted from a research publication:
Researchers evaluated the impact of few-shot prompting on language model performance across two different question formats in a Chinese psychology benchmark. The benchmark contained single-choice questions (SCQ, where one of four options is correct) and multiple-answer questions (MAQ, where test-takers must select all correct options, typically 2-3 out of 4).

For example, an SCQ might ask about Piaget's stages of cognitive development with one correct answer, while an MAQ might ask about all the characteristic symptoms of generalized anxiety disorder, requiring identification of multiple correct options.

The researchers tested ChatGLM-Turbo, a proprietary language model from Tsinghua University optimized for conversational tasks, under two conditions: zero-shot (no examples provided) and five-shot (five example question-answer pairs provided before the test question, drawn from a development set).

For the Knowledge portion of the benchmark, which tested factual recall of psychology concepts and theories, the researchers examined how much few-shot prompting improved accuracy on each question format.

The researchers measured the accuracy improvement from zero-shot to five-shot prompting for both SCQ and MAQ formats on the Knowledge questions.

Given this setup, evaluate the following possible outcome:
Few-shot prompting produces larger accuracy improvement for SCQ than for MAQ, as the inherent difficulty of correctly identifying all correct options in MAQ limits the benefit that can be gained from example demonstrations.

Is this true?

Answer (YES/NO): NO